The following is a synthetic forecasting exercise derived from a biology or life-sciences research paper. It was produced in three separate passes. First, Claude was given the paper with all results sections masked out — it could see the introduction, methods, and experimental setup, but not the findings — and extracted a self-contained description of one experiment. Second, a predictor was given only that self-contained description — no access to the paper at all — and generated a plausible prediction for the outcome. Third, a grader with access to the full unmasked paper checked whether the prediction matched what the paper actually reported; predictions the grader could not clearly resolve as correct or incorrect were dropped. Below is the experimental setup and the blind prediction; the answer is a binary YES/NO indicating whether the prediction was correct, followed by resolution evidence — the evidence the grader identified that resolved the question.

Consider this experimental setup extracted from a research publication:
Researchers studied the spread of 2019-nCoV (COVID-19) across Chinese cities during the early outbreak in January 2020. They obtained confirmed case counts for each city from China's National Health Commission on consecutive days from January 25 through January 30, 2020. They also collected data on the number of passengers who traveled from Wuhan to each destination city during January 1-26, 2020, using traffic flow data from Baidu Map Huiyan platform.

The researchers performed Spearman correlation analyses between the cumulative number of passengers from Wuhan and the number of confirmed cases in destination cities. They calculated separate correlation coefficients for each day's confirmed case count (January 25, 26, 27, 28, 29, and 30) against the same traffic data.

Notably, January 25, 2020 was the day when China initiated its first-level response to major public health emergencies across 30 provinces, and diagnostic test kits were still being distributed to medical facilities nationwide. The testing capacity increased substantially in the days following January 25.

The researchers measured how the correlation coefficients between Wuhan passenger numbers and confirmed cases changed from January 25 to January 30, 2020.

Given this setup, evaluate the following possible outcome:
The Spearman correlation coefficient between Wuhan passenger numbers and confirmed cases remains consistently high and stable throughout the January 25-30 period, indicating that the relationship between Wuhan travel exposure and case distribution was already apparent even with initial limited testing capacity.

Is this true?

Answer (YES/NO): NO